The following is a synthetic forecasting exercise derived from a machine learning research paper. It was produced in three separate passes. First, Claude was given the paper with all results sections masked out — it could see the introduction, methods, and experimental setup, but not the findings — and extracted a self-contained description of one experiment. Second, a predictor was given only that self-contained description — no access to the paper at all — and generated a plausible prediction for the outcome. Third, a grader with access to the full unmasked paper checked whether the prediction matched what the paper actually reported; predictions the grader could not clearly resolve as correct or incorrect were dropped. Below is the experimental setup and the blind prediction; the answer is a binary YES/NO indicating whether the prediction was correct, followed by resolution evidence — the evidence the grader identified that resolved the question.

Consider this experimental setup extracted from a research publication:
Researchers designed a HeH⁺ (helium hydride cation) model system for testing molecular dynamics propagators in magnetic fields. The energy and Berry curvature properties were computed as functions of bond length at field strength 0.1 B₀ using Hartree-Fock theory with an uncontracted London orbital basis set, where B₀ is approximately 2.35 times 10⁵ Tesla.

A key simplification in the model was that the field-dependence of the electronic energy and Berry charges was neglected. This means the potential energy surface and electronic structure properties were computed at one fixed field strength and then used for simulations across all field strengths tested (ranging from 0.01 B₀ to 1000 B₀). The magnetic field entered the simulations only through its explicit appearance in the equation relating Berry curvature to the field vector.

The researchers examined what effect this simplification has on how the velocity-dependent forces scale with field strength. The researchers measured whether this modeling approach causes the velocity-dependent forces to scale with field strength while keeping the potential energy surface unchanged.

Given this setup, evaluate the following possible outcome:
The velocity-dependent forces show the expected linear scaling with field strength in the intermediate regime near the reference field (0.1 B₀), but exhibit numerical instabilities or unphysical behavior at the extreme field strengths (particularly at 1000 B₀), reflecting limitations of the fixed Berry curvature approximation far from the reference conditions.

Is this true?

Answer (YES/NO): NO